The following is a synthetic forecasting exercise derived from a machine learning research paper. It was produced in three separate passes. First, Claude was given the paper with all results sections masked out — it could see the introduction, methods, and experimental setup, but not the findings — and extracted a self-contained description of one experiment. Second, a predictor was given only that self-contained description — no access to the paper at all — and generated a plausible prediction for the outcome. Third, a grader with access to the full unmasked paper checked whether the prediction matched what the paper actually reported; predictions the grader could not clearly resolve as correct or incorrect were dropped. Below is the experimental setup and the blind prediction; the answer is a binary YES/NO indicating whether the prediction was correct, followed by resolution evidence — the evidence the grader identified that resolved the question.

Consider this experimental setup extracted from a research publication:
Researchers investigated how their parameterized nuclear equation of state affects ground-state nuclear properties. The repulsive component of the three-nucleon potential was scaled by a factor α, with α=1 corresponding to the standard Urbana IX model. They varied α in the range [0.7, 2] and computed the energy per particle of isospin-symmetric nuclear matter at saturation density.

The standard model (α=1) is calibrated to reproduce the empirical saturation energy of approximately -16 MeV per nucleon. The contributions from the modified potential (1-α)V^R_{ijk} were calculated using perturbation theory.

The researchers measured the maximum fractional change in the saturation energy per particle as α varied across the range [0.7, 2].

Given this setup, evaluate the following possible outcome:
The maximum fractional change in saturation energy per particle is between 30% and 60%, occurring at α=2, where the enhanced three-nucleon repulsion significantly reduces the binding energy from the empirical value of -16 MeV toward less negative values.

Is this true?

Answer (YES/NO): NO